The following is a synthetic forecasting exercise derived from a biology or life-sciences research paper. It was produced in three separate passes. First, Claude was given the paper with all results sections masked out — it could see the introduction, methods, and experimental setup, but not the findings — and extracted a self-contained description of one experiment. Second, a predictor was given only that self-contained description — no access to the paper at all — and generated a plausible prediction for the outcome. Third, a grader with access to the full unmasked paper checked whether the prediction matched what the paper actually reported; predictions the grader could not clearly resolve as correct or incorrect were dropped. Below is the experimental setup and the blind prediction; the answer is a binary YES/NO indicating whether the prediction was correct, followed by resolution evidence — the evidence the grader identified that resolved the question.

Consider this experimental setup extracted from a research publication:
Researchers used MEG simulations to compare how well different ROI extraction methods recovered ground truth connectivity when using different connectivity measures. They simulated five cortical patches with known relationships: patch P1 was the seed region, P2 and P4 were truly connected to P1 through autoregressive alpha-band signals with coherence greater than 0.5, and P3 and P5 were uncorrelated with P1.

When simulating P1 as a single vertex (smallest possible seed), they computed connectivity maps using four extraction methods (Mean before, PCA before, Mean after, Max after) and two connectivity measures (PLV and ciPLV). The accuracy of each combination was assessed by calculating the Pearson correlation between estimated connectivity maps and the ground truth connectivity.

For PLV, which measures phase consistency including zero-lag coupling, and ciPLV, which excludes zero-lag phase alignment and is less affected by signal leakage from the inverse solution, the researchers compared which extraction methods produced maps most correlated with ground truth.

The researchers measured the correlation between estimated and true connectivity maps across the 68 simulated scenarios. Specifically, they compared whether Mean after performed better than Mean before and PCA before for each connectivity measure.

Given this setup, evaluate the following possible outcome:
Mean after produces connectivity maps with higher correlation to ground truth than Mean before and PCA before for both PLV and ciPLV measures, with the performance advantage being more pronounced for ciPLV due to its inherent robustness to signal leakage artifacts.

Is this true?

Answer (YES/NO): NO